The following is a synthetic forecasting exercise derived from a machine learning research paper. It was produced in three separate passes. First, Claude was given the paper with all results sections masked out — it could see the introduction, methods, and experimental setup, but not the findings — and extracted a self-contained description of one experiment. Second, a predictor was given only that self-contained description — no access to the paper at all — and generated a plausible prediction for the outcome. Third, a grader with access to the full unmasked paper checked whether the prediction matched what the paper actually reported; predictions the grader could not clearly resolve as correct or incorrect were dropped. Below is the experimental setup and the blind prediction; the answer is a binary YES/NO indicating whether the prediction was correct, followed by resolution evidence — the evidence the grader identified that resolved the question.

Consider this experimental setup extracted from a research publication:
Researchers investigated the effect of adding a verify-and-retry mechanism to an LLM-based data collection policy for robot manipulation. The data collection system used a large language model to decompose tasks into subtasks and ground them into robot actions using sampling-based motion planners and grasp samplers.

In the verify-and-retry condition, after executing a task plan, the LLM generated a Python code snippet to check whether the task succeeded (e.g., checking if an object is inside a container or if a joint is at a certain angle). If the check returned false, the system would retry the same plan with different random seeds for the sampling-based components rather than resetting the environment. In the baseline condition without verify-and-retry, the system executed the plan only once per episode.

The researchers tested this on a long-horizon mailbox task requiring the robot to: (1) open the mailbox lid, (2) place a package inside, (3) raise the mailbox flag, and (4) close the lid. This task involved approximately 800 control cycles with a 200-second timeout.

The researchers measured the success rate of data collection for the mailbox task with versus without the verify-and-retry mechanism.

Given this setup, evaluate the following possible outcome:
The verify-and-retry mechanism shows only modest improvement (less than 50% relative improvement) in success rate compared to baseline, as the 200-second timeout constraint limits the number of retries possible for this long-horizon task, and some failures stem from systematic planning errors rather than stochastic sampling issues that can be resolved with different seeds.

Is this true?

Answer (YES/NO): NO